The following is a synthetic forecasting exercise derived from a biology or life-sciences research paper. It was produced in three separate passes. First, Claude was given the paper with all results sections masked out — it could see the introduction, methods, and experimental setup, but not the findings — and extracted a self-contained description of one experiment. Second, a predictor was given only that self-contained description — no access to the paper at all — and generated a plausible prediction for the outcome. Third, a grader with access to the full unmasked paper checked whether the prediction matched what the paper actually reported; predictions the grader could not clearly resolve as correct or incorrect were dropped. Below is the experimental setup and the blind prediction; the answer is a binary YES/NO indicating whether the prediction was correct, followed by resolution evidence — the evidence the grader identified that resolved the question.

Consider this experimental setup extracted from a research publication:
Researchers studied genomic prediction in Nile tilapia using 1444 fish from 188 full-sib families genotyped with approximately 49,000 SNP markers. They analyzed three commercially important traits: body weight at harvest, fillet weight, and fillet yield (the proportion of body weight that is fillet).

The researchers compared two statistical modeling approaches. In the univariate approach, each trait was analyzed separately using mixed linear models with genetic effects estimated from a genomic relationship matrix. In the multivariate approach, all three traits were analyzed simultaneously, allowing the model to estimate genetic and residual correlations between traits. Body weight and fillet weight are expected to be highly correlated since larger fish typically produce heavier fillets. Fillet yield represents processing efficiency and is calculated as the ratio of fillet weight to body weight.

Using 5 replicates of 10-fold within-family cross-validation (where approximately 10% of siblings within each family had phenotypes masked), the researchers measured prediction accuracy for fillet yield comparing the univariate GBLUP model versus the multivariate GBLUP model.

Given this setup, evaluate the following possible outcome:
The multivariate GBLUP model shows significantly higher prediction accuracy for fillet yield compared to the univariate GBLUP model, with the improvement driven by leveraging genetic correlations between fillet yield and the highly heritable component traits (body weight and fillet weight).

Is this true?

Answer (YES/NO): NO